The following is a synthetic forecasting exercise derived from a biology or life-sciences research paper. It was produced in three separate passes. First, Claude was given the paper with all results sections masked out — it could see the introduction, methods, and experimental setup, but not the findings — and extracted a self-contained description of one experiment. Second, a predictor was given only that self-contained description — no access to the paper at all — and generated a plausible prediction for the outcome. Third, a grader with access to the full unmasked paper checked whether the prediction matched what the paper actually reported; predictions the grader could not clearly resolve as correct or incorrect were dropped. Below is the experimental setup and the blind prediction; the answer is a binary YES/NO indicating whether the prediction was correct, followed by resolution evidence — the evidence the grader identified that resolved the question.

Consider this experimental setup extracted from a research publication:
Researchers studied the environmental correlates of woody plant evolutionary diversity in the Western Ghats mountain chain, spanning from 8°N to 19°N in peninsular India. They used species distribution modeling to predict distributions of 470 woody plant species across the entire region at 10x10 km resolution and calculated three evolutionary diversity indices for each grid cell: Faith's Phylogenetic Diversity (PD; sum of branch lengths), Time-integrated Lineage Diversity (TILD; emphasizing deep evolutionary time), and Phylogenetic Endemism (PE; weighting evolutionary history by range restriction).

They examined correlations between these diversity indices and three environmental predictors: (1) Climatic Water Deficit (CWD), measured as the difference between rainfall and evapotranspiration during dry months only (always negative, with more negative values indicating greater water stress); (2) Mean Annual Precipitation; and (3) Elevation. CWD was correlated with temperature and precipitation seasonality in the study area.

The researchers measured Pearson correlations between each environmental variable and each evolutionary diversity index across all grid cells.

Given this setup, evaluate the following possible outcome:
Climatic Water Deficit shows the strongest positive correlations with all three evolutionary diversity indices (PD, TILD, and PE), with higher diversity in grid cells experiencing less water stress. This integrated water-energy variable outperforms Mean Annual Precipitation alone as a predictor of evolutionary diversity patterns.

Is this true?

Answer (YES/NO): YES